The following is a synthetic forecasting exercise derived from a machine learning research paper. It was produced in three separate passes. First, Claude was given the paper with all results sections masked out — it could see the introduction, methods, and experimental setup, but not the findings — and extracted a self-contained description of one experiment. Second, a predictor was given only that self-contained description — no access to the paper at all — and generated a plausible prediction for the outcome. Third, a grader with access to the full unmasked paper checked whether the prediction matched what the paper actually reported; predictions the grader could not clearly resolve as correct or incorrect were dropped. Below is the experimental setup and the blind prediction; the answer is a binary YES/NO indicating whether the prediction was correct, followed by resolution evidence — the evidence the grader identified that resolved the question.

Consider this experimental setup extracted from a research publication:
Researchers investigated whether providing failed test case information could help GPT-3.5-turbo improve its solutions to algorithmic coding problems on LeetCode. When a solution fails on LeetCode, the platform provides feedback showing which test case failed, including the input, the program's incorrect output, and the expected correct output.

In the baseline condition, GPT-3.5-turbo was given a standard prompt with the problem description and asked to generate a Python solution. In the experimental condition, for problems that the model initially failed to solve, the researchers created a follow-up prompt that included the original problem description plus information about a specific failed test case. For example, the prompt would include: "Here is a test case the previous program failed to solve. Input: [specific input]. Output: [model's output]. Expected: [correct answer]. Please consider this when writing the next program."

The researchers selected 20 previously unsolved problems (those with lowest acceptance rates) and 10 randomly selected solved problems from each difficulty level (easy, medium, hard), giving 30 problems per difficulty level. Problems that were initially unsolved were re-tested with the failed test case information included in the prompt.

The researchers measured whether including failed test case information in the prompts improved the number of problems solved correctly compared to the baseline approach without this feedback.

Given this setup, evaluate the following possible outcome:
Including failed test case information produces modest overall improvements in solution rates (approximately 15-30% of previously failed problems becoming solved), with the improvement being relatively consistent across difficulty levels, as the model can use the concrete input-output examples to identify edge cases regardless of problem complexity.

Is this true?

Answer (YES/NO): NO